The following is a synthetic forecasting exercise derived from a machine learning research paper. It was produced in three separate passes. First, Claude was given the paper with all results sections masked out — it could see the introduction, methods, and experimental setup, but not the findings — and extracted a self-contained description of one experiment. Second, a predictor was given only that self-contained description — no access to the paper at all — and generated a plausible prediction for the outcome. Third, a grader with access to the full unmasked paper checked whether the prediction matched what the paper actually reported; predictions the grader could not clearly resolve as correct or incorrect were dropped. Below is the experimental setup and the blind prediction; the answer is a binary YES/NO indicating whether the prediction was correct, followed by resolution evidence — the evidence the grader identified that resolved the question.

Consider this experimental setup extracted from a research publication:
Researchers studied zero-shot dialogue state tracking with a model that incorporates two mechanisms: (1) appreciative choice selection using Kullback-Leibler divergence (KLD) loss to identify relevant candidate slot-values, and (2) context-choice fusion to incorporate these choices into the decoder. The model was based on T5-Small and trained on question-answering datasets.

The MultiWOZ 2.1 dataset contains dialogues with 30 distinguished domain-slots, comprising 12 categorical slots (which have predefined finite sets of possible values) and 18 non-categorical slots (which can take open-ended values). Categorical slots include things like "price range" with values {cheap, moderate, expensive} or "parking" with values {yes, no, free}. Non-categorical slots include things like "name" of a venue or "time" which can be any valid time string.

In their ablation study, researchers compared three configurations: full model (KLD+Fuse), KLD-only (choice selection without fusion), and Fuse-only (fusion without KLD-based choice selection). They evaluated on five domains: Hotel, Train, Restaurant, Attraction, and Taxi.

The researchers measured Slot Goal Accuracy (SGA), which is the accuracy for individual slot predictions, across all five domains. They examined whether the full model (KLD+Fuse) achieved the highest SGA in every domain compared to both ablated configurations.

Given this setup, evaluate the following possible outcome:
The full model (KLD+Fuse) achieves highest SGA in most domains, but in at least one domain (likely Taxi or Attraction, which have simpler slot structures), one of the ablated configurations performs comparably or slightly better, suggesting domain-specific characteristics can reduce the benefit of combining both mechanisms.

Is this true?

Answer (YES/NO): NO